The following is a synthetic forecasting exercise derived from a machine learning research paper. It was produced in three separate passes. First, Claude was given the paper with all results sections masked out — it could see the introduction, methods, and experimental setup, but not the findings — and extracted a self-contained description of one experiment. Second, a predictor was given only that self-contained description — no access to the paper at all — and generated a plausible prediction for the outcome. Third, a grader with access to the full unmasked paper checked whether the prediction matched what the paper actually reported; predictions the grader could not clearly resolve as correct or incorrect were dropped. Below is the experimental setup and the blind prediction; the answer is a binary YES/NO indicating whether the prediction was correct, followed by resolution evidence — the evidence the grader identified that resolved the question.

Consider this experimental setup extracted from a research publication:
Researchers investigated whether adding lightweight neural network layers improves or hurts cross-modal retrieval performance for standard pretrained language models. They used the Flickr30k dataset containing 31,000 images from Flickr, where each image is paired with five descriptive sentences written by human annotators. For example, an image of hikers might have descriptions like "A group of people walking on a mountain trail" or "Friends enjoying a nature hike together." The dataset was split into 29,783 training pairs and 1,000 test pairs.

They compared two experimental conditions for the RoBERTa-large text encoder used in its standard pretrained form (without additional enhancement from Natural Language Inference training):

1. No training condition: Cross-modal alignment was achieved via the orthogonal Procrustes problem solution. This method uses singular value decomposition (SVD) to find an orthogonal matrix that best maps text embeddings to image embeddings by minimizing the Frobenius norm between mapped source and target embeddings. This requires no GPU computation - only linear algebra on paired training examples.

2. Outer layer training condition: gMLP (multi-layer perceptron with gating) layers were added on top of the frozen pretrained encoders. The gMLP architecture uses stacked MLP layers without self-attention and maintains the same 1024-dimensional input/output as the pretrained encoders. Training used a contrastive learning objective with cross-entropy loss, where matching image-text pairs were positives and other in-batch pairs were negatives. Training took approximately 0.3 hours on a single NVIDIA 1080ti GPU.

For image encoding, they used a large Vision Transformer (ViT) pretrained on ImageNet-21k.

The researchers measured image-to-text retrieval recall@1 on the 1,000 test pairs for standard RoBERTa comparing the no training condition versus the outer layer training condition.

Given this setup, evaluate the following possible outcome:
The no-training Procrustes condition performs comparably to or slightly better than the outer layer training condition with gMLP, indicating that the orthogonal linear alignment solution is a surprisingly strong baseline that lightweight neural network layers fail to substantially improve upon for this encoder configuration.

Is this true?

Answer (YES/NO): YES